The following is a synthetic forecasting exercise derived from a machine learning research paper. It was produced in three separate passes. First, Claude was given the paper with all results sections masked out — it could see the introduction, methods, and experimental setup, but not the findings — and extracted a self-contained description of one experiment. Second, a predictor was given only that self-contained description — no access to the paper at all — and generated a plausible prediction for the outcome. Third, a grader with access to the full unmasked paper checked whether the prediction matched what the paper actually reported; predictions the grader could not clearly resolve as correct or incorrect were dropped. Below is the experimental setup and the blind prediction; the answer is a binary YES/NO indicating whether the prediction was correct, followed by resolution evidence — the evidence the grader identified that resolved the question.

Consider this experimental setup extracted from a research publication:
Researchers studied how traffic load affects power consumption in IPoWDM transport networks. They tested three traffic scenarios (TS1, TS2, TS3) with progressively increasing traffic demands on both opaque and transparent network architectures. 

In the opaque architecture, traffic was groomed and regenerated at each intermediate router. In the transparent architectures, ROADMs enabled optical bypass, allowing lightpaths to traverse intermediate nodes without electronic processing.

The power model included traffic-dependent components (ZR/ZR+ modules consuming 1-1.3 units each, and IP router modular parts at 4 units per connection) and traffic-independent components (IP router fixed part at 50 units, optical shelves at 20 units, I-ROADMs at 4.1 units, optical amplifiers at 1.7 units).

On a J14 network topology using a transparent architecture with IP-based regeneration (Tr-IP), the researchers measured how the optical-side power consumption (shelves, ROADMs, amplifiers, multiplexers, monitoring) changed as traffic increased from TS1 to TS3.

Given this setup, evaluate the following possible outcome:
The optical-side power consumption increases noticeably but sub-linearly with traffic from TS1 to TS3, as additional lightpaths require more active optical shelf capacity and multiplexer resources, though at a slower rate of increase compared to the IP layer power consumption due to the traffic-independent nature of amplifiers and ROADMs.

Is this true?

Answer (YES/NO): NO